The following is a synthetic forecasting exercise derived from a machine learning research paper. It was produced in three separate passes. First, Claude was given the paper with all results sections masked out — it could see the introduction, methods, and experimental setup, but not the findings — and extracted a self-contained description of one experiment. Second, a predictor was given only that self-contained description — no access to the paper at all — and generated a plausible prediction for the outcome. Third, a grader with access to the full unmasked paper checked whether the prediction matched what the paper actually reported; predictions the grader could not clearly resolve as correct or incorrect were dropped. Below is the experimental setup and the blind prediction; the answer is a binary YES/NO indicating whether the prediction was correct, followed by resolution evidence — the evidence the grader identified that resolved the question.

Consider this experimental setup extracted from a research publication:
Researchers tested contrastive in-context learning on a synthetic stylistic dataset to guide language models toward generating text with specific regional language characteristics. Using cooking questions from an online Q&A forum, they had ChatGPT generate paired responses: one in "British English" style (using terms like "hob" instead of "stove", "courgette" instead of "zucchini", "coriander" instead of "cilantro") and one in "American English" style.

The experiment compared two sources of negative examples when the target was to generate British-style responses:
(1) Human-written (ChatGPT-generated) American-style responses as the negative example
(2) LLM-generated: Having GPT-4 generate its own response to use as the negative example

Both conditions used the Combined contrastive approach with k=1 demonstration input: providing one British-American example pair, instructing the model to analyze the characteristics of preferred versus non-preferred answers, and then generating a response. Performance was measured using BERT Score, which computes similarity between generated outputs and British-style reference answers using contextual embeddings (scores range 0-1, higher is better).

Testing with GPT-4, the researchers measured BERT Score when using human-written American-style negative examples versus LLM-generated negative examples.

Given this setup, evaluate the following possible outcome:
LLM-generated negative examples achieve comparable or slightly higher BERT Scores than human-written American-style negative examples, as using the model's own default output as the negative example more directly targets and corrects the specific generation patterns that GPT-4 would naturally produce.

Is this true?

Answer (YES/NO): NO